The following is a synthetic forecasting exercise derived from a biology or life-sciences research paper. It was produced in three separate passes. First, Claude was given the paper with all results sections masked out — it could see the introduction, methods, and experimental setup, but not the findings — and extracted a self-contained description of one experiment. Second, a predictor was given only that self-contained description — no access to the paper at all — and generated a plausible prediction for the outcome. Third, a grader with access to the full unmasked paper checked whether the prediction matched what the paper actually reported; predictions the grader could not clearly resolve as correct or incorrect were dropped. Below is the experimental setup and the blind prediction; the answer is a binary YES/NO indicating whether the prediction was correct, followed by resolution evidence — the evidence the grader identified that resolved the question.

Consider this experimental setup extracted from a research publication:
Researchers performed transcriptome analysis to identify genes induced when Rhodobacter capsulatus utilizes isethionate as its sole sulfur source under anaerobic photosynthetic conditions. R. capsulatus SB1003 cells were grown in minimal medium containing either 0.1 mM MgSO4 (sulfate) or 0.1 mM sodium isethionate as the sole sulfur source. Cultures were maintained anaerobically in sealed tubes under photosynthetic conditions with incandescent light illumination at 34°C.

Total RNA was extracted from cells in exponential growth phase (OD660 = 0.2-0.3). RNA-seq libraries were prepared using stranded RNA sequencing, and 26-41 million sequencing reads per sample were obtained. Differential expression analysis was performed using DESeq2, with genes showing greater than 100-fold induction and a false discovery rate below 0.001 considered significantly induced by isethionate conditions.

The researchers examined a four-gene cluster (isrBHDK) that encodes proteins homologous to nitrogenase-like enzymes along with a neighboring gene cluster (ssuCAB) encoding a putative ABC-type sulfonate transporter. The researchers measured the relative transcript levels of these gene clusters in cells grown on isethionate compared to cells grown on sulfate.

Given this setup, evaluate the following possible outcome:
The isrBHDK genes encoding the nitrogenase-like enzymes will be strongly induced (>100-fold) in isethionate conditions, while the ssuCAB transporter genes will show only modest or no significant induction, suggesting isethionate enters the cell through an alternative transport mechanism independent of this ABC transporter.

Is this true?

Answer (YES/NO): NO